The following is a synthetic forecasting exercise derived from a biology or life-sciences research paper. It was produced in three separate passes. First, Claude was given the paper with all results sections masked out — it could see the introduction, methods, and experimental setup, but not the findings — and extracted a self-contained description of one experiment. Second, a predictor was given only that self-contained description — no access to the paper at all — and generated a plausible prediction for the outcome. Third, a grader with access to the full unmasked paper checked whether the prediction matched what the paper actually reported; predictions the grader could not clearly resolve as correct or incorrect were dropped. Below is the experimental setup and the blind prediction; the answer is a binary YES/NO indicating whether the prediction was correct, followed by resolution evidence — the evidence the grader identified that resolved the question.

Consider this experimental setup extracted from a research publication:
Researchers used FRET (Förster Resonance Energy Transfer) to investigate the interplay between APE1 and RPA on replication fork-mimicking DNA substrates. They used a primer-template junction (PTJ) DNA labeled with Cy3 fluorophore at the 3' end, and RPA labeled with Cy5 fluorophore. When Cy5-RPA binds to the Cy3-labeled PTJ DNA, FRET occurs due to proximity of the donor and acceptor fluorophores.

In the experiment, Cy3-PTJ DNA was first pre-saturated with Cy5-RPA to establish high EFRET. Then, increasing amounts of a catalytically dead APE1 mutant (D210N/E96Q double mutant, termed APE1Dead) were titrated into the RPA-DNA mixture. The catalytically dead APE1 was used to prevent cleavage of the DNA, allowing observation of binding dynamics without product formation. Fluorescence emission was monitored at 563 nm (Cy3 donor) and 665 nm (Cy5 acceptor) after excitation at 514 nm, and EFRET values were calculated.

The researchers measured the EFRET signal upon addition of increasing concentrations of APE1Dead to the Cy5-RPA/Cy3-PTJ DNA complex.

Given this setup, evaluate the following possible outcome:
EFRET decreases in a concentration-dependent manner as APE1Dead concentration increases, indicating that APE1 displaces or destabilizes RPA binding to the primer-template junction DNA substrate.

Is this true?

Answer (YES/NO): NO